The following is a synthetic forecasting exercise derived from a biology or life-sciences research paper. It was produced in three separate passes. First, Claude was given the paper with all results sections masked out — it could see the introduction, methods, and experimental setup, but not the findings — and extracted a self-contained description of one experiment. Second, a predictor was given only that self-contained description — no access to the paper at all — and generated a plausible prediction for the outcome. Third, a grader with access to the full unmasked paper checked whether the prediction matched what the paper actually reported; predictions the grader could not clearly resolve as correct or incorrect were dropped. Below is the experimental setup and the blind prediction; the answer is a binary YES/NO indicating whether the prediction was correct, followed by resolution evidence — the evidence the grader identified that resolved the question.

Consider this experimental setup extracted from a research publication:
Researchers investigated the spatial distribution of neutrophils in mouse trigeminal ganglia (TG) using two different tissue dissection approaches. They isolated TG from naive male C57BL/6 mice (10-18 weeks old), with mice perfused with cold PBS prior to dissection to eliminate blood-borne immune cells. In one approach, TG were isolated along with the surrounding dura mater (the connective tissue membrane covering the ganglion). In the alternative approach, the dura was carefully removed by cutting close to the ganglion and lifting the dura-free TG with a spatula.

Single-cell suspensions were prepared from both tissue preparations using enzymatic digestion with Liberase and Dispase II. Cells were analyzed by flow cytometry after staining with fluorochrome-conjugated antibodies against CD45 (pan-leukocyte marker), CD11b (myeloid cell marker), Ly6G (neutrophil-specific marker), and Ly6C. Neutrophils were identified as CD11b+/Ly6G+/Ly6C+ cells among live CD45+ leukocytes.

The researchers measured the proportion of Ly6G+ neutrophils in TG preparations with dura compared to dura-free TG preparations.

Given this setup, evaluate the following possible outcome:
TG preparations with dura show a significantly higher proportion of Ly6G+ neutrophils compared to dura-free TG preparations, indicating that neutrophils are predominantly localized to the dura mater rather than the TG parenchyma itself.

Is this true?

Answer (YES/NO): YES